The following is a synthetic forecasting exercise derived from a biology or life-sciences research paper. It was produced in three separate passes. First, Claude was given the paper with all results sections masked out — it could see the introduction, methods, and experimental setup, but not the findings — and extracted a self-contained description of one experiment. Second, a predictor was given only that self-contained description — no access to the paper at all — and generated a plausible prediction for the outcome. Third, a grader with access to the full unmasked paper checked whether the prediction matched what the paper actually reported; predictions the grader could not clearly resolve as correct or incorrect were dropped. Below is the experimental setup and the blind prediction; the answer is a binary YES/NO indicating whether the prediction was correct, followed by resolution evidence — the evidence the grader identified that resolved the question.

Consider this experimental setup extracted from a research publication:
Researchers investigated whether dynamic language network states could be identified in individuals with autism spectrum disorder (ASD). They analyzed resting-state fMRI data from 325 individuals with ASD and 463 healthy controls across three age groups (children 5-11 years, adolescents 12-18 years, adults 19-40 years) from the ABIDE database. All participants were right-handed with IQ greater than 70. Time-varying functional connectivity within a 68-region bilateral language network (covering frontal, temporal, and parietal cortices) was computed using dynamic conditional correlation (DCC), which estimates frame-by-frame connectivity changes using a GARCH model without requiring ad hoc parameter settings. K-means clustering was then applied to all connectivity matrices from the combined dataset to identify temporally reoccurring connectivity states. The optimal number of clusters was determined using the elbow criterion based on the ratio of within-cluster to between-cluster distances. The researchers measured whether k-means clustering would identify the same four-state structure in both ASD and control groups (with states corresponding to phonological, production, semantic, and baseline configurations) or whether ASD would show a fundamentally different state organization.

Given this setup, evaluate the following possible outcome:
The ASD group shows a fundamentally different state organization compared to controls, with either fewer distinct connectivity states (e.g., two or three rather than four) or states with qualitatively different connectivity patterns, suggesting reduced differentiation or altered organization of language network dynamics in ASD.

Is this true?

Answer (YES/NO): NO